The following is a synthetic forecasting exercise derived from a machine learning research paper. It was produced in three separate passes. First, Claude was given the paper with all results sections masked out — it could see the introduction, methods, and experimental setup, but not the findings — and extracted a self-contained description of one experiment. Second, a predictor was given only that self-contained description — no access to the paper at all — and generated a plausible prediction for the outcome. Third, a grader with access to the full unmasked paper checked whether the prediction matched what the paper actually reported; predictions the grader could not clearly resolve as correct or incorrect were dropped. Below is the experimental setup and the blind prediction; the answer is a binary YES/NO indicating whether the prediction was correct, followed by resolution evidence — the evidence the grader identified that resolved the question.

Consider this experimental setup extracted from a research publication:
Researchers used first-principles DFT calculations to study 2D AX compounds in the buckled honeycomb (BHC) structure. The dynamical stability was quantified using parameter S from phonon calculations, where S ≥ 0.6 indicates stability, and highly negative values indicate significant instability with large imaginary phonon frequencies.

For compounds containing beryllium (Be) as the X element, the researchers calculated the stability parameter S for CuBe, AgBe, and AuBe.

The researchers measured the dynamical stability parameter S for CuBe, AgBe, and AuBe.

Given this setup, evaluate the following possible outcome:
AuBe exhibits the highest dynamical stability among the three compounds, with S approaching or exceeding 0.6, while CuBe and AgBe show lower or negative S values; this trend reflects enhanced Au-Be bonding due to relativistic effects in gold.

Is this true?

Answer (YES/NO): NO